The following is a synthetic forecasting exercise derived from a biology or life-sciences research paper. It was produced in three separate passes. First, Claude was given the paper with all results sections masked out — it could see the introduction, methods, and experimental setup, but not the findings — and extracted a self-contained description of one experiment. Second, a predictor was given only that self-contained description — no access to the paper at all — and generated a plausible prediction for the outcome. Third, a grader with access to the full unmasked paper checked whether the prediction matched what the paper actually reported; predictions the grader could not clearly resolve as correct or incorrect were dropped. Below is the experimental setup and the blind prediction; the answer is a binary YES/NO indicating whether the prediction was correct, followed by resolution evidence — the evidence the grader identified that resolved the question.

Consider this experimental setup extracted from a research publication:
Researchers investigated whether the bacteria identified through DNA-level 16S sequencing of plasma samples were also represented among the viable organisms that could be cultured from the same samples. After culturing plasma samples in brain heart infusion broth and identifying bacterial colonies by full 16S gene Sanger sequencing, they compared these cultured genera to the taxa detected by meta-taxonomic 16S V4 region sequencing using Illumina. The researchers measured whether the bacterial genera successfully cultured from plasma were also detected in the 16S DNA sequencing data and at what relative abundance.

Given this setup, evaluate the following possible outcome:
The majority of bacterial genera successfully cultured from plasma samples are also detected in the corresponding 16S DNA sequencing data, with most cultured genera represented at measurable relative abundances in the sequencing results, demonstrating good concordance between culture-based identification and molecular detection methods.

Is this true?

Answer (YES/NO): YES